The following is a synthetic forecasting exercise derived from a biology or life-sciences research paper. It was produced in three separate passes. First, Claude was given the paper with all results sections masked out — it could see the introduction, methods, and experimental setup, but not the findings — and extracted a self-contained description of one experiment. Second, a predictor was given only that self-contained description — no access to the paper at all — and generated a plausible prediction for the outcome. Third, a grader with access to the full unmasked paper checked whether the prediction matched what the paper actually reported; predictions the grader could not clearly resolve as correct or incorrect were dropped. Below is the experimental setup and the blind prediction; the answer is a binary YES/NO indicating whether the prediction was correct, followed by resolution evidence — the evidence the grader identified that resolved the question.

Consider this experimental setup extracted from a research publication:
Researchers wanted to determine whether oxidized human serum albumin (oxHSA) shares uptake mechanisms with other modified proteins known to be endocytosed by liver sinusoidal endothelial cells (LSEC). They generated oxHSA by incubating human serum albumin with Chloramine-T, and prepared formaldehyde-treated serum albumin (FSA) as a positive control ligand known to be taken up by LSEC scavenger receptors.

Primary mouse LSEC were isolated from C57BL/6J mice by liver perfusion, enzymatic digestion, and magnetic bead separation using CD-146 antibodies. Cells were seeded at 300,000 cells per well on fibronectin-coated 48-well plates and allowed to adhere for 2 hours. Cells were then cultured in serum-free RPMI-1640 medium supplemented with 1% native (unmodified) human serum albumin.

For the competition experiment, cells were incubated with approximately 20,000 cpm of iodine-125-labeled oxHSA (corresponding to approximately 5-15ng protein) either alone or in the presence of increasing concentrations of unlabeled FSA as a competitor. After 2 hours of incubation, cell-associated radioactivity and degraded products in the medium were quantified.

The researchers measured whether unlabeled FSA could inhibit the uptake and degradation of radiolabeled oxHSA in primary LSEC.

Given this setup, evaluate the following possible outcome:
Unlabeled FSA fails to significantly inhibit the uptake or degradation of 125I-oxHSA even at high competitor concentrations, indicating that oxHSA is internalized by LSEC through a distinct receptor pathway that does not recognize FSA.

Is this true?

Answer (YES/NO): NO